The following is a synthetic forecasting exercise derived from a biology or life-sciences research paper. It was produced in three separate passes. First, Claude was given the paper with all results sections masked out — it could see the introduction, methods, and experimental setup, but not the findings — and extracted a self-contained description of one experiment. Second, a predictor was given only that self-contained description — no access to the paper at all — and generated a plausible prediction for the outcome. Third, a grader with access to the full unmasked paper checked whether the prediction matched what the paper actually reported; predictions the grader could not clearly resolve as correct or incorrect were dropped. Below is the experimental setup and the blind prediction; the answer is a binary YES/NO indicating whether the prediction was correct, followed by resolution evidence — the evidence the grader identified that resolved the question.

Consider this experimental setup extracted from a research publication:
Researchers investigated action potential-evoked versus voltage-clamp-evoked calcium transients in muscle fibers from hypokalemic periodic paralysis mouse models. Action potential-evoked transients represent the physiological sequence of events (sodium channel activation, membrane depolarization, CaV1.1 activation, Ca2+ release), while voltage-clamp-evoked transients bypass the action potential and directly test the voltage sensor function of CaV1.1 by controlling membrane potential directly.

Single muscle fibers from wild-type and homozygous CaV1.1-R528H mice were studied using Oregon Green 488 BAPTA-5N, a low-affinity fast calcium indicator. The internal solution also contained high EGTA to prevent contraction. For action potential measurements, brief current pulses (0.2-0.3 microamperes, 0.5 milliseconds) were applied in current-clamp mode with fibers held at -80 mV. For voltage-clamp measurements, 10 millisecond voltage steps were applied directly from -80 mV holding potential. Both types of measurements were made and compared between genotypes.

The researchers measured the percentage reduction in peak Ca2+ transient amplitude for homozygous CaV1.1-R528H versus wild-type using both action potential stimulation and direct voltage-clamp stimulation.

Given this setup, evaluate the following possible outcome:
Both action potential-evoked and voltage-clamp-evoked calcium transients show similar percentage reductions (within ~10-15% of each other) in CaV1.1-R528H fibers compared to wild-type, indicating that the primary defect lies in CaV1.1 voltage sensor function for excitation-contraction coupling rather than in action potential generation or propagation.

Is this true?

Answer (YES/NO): NO